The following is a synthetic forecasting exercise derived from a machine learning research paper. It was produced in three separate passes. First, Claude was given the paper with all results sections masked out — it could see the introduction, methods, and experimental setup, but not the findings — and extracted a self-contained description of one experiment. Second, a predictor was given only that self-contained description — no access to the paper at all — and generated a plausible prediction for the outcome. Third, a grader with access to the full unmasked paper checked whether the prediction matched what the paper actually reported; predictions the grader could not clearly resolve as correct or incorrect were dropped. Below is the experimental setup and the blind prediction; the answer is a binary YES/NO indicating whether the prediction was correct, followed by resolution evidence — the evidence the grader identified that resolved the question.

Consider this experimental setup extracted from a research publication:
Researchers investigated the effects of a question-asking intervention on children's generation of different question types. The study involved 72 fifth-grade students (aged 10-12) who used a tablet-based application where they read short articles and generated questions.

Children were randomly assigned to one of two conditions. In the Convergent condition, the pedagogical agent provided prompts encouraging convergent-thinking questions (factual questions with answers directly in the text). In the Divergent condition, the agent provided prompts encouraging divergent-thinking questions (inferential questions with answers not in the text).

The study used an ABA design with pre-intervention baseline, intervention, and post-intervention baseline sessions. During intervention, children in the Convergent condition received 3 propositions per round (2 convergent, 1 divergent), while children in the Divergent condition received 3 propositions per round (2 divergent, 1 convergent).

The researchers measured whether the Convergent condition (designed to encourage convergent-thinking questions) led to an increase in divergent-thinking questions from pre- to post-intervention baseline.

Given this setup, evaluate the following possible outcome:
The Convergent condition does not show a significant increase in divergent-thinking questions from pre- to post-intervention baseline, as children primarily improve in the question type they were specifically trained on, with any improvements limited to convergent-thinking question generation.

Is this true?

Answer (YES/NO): NO